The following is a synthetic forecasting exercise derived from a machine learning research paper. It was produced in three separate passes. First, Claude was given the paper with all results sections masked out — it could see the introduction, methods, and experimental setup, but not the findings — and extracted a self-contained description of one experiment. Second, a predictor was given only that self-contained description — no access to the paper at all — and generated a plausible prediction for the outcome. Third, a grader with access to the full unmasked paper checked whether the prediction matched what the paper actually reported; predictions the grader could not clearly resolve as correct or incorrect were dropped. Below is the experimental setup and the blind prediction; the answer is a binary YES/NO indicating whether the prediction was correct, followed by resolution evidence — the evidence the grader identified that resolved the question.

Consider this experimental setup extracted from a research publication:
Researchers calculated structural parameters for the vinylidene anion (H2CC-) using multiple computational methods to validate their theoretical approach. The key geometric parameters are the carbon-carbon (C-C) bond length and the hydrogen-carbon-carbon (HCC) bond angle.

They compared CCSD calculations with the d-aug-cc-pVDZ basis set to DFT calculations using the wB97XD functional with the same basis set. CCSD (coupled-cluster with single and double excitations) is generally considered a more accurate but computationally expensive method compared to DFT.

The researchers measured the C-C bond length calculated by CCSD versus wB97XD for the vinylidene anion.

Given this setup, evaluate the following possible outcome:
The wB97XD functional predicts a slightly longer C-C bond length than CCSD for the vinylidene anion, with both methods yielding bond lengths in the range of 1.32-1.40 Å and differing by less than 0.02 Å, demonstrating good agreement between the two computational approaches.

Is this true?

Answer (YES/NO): NO